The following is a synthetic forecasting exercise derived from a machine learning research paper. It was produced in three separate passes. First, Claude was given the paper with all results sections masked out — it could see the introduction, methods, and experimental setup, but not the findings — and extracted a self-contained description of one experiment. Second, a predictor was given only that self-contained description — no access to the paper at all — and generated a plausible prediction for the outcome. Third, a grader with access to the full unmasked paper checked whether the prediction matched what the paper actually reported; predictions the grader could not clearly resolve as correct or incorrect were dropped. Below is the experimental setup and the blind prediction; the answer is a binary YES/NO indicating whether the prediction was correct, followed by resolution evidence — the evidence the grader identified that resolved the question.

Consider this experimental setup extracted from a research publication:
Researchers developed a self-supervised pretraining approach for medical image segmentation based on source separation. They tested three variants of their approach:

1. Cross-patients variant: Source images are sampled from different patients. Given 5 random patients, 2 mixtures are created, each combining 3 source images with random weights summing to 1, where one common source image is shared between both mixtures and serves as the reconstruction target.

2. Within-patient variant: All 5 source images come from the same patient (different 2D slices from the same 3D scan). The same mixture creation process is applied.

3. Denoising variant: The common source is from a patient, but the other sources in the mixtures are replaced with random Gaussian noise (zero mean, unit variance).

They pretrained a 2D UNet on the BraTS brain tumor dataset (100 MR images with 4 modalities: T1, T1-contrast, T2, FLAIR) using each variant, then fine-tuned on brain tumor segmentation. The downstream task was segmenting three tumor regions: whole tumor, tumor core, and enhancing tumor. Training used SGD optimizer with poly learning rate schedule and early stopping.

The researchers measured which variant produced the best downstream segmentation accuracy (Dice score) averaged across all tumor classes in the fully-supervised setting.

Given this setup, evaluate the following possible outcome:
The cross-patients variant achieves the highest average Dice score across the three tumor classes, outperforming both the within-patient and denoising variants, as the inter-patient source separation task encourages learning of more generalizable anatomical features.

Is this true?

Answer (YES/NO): YES